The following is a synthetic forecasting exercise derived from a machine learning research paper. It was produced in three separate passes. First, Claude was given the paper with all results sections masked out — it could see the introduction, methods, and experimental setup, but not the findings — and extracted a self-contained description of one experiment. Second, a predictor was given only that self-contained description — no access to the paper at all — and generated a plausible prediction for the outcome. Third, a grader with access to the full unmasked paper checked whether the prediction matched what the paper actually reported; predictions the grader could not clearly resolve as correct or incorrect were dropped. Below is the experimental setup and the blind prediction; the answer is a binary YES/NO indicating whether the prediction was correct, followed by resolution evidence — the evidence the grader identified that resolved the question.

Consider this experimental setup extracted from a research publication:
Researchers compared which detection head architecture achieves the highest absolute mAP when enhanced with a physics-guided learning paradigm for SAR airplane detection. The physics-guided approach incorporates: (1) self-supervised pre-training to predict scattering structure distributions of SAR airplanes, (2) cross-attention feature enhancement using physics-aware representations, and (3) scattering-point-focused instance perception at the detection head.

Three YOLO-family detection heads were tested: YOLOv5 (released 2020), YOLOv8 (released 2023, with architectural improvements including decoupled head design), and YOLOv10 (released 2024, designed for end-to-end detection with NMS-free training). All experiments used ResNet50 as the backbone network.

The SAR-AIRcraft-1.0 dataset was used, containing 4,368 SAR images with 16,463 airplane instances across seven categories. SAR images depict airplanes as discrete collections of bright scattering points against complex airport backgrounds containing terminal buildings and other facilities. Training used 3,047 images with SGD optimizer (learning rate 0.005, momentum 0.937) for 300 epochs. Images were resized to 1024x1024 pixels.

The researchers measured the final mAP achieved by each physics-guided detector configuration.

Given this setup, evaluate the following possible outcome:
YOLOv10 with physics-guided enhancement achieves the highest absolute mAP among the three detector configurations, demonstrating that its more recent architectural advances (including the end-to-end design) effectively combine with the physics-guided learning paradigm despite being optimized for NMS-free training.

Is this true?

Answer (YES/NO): NO